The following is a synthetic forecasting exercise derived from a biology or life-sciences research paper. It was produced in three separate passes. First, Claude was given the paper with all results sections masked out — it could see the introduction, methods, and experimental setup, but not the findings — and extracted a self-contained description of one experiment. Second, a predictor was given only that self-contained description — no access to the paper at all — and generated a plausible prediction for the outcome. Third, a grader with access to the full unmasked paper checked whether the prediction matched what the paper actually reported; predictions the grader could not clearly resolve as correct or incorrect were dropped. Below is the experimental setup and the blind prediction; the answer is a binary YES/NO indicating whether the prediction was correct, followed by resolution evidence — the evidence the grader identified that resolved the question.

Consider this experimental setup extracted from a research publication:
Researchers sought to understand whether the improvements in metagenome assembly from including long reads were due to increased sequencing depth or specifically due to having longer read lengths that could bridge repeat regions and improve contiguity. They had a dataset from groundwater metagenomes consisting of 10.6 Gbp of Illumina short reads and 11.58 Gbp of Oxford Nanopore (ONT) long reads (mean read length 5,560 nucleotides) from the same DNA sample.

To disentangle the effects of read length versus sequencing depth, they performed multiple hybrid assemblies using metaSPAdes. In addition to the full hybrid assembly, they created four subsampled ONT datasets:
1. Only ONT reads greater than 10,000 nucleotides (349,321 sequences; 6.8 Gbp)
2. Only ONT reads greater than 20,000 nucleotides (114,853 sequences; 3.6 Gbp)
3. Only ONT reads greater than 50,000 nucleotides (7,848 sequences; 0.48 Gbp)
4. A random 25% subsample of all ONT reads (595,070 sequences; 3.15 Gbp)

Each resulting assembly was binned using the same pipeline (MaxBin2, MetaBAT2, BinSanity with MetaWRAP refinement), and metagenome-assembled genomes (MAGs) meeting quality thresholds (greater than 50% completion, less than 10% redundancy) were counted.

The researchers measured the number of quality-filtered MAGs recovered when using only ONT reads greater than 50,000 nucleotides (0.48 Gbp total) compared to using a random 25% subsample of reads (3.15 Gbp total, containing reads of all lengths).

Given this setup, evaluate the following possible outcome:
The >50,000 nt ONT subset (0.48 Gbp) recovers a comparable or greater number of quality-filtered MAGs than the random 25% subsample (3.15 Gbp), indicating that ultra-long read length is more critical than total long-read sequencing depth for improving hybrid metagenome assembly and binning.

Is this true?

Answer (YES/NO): YES